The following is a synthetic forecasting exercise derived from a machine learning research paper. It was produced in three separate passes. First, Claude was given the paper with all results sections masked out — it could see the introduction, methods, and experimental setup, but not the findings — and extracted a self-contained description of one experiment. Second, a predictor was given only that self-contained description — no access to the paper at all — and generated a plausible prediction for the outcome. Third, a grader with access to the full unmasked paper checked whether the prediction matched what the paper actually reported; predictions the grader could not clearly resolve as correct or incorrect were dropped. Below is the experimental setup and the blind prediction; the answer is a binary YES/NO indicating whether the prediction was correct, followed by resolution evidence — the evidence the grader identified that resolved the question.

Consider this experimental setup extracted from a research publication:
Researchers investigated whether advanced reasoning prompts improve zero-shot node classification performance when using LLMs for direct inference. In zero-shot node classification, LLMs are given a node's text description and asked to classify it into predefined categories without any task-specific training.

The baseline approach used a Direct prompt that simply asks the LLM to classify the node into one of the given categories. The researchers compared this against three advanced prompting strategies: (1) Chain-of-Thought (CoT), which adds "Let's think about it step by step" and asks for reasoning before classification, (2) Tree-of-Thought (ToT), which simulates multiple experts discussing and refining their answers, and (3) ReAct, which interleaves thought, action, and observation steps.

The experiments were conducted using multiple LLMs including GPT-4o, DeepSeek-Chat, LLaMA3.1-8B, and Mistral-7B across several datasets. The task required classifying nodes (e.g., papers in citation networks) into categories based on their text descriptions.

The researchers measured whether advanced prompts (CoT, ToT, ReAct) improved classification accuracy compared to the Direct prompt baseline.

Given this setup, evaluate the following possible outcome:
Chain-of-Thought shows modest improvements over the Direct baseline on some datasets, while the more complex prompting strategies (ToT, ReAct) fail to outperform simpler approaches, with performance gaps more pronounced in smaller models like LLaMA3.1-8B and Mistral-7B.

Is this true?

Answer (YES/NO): NO